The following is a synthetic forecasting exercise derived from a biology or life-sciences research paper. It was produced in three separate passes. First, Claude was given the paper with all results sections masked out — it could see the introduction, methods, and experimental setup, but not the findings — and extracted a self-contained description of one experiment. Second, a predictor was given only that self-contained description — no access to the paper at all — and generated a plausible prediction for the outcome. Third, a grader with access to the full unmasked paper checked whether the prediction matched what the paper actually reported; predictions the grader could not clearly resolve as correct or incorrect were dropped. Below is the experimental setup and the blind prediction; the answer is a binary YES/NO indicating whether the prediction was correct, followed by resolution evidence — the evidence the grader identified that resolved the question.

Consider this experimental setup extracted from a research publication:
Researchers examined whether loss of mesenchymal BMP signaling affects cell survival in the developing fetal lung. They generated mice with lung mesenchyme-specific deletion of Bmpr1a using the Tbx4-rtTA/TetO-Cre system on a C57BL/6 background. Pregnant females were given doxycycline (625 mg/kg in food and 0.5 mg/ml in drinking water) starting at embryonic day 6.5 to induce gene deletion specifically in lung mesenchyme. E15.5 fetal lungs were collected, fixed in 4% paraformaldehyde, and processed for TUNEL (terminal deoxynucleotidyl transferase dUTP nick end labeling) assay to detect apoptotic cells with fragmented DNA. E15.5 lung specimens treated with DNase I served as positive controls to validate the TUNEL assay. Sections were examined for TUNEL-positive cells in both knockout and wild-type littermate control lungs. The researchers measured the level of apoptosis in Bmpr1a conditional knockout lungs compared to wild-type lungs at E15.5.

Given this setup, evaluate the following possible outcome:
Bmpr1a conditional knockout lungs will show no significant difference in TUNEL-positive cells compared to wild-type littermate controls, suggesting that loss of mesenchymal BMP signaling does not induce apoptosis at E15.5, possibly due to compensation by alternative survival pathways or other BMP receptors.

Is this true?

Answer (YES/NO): YES